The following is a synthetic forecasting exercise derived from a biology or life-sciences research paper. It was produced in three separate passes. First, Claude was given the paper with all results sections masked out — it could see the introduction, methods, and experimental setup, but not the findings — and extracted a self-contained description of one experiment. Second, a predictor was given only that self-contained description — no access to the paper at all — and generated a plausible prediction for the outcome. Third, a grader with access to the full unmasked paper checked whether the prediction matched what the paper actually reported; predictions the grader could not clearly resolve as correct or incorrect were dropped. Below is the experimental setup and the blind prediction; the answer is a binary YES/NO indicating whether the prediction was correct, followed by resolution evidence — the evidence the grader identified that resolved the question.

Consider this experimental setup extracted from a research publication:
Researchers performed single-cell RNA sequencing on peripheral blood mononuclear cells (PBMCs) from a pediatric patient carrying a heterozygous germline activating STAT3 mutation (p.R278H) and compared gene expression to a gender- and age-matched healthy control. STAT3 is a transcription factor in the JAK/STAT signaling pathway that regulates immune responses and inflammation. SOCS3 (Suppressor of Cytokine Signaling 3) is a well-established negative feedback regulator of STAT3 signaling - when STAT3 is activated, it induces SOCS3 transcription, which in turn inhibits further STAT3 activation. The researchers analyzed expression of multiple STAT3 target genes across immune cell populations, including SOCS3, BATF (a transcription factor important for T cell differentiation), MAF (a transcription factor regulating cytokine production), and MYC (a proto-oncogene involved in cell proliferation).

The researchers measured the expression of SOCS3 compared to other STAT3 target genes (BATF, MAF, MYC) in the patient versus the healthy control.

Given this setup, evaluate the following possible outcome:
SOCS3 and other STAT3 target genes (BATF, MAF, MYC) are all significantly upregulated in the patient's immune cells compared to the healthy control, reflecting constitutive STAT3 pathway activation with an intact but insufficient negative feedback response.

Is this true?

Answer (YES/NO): NO